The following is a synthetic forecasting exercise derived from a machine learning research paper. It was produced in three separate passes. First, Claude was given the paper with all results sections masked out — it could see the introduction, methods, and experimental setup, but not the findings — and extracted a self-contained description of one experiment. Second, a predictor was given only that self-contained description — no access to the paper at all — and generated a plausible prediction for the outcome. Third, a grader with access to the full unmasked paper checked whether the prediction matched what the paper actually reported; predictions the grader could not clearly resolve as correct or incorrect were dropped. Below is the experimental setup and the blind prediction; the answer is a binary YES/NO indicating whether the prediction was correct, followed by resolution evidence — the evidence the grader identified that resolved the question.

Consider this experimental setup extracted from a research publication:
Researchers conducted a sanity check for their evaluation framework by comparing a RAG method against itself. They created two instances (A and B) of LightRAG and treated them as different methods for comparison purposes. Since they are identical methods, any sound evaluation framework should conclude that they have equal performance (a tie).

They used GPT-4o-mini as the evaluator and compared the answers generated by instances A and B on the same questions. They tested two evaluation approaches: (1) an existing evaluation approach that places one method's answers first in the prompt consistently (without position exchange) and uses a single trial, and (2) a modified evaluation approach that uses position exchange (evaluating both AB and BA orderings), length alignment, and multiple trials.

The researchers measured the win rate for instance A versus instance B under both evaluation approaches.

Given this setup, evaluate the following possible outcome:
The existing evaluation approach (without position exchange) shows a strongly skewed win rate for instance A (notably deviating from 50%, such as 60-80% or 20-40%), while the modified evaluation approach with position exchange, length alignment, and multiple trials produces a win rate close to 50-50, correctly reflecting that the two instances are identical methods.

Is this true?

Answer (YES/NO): NO